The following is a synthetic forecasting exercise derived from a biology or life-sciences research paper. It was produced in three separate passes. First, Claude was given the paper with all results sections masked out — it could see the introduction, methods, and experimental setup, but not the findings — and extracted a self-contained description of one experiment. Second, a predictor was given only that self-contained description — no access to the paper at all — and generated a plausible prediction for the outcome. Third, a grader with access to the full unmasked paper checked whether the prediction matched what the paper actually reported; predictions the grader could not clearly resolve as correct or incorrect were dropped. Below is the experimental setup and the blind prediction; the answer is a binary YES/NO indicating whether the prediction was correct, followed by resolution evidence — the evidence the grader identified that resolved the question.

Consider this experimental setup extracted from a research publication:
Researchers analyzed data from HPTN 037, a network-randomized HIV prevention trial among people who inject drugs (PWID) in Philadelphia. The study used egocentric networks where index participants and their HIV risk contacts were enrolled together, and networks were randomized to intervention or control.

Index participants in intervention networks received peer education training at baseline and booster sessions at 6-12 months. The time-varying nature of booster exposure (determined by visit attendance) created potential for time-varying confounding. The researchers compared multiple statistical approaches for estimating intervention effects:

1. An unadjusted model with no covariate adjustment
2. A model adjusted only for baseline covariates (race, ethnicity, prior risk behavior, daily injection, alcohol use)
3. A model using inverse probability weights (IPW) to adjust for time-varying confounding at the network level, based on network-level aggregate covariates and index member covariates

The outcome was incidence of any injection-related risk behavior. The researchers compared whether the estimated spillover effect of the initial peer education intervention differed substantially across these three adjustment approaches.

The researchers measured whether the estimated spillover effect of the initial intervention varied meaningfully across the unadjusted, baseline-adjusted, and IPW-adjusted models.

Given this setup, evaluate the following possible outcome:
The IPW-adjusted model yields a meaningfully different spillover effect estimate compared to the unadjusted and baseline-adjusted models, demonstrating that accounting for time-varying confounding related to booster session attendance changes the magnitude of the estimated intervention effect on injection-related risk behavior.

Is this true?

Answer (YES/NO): NO